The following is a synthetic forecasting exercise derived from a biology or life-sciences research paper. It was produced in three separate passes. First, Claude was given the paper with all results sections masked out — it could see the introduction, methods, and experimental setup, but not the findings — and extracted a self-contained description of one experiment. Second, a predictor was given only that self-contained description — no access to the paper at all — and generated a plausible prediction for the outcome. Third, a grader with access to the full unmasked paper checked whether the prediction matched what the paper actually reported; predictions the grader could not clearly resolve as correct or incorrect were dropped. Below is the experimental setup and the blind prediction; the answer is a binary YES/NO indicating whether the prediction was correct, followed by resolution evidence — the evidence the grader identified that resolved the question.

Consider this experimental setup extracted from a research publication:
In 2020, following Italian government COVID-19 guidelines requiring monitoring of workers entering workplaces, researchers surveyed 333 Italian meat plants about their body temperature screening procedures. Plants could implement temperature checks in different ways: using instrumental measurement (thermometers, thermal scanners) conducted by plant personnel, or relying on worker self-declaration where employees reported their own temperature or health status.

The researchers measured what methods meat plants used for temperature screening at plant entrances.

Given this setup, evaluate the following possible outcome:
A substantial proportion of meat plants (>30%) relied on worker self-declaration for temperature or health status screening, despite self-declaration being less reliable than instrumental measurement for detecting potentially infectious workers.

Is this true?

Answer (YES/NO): NO